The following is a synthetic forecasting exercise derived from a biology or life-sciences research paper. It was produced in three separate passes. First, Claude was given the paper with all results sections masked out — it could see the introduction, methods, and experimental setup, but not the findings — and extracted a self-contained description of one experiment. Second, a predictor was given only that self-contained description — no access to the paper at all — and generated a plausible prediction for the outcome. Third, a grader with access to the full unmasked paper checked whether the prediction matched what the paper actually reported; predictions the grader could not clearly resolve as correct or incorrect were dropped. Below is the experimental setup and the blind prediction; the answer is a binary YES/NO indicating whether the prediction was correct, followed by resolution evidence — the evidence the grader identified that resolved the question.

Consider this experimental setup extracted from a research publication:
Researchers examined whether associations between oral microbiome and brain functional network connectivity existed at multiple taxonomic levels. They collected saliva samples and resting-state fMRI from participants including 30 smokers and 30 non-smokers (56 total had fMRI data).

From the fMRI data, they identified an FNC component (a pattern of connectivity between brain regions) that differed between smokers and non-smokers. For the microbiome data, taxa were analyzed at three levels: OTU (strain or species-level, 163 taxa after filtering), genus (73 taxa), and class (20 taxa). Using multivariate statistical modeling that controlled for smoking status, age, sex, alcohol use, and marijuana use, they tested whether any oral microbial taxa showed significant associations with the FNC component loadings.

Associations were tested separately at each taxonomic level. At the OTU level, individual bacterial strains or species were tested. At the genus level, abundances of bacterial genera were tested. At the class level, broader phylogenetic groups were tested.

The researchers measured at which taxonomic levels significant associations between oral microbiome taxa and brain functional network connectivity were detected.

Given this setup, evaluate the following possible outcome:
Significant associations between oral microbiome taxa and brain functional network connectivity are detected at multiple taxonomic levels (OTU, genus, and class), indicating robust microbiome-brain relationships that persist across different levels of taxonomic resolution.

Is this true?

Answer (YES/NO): NO